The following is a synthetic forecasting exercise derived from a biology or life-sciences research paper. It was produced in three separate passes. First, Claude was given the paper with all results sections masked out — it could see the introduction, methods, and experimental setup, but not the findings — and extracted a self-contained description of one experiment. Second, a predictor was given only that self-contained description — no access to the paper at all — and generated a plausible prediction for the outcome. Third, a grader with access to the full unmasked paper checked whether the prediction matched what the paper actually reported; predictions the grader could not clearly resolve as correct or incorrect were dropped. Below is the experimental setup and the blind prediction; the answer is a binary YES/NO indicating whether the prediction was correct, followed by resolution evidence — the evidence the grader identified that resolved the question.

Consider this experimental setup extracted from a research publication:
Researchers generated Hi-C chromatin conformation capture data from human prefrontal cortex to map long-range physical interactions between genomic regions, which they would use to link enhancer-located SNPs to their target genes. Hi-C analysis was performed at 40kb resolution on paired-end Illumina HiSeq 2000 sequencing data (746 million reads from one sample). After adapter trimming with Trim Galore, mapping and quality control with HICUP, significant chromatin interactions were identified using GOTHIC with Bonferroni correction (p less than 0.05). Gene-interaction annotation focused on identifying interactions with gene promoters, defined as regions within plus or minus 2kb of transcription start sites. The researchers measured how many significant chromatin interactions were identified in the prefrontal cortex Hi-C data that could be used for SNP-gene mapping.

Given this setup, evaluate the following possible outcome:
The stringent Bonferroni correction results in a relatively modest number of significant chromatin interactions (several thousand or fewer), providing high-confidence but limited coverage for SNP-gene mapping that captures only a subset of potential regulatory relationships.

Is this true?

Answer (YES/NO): NO